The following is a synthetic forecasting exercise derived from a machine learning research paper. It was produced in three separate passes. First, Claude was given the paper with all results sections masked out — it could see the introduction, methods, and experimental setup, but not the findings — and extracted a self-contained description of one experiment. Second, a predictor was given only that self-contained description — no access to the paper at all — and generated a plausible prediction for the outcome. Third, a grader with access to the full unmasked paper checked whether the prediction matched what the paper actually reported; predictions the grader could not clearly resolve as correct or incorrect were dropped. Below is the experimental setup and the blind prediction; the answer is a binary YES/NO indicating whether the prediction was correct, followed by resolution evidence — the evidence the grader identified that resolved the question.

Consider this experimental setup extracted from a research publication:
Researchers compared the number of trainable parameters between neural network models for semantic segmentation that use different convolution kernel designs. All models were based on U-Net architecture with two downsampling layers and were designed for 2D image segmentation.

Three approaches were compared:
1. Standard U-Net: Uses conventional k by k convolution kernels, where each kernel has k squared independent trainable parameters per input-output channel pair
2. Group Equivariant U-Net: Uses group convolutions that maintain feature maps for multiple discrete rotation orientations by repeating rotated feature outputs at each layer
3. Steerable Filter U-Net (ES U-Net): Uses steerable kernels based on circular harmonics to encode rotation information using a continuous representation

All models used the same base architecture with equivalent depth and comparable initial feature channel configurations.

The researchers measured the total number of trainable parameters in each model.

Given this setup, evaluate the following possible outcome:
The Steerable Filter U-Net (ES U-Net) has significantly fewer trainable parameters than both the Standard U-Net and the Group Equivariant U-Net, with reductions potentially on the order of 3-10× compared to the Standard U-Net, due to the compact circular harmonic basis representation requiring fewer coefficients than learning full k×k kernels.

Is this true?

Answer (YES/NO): NO